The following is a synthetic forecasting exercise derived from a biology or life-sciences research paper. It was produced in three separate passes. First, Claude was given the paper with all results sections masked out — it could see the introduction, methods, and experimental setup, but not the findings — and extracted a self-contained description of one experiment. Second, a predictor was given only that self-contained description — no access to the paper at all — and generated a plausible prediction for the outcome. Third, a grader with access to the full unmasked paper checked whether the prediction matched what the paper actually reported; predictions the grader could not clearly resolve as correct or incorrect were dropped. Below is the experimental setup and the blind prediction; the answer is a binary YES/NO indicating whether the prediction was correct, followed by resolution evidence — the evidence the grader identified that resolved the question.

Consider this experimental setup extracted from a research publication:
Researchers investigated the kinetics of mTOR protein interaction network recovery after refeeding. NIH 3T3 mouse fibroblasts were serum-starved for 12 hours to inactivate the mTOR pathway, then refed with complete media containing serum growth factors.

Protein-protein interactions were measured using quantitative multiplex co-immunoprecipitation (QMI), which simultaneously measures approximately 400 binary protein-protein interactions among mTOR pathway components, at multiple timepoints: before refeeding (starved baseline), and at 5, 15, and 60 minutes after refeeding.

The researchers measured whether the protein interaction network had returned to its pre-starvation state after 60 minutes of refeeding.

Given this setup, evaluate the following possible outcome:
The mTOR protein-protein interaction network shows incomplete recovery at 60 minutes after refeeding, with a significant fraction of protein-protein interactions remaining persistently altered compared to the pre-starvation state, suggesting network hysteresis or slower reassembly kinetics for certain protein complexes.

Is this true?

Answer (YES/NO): YES